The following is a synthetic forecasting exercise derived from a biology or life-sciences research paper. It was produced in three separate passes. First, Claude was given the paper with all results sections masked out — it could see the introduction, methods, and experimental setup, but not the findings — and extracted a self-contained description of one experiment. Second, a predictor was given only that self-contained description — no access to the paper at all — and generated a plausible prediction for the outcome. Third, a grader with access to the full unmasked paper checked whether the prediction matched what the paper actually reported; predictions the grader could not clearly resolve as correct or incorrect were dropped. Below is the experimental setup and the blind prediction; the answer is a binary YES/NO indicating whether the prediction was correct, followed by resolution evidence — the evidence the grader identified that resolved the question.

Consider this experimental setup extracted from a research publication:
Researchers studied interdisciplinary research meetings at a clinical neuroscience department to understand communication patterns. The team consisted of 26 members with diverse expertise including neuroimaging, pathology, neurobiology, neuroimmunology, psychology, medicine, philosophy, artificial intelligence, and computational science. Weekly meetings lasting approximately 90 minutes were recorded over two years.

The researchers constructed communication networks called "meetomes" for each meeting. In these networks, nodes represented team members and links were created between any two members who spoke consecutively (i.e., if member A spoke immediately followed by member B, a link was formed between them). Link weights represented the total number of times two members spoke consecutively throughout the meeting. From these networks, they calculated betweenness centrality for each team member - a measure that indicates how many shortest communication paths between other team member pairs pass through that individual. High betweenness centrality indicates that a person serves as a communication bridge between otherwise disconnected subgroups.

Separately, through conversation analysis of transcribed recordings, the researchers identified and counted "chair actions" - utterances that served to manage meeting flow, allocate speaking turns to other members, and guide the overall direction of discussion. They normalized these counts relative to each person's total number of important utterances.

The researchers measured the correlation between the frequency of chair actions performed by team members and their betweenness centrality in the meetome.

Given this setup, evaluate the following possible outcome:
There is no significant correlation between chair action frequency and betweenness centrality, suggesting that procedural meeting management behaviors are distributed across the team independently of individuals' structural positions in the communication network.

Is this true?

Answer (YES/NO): NO